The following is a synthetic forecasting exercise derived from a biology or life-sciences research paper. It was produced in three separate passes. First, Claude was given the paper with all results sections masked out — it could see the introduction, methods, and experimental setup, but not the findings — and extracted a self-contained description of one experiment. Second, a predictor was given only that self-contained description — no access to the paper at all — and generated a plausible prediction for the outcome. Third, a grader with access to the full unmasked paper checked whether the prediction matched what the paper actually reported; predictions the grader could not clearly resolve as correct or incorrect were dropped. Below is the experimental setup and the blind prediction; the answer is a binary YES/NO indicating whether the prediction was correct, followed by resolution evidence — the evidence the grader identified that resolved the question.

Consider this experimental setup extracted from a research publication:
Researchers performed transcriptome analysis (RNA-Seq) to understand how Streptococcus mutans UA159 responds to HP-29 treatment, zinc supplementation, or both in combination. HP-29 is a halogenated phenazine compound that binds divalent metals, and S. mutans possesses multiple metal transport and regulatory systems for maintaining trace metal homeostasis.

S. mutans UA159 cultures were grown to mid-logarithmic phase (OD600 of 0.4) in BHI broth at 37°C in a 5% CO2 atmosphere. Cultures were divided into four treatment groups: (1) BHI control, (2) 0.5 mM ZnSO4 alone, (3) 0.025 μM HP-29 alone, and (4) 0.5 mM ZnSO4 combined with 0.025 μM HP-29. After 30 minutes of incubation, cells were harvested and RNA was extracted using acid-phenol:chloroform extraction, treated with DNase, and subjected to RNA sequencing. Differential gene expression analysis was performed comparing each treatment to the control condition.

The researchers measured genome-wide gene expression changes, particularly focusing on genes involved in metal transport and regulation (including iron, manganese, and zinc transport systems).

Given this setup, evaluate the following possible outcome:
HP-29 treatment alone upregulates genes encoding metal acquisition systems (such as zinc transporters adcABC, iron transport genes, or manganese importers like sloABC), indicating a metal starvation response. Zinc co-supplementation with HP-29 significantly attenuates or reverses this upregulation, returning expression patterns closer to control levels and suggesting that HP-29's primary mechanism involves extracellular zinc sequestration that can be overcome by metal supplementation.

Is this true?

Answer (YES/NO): NO